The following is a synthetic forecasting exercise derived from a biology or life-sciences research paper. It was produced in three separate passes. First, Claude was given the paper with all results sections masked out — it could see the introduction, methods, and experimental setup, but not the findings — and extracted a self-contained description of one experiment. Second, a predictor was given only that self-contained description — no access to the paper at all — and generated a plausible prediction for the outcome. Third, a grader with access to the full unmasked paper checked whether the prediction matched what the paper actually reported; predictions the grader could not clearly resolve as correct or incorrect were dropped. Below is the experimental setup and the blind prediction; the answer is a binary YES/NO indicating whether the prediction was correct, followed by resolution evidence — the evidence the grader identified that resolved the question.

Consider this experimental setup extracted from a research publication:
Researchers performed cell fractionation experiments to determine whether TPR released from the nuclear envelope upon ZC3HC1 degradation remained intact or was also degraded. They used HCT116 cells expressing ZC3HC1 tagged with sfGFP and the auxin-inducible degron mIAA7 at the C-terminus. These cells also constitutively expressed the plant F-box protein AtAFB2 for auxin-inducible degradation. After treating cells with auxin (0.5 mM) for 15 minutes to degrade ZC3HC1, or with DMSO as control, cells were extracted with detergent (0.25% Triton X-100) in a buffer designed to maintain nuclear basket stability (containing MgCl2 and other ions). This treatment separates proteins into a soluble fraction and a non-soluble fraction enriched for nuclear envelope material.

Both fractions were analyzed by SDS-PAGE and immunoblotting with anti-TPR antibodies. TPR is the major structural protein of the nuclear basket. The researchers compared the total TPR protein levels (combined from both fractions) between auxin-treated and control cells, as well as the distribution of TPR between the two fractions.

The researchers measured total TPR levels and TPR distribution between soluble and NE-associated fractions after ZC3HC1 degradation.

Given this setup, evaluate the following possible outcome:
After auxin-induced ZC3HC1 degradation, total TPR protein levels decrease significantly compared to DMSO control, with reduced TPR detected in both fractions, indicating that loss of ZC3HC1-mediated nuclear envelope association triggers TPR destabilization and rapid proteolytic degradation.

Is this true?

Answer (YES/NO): NO